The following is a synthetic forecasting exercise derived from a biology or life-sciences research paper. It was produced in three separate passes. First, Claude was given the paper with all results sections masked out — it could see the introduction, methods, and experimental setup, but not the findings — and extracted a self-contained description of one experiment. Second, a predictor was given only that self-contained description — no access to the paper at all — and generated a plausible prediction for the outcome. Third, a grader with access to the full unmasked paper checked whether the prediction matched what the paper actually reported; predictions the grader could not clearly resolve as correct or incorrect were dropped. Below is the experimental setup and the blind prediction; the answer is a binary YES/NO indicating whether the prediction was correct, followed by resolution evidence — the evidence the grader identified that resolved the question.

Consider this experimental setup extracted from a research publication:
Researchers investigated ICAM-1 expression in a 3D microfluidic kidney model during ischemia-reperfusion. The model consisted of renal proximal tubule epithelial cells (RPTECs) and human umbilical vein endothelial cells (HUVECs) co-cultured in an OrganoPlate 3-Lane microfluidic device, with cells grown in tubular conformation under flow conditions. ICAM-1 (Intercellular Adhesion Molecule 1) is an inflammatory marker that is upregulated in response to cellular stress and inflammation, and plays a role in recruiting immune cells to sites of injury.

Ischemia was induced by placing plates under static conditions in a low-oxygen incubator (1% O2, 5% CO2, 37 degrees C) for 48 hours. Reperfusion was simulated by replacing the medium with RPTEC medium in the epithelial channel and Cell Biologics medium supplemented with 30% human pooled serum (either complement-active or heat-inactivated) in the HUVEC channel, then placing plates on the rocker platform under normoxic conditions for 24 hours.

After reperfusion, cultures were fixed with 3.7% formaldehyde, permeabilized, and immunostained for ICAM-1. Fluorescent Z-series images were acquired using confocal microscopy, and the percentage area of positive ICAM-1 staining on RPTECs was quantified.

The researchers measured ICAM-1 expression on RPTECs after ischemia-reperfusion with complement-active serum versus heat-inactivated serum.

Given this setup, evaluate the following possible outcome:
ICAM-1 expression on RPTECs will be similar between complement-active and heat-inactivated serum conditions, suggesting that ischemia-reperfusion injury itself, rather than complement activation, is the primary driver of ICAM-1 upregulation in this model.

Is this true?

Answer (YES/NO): NO